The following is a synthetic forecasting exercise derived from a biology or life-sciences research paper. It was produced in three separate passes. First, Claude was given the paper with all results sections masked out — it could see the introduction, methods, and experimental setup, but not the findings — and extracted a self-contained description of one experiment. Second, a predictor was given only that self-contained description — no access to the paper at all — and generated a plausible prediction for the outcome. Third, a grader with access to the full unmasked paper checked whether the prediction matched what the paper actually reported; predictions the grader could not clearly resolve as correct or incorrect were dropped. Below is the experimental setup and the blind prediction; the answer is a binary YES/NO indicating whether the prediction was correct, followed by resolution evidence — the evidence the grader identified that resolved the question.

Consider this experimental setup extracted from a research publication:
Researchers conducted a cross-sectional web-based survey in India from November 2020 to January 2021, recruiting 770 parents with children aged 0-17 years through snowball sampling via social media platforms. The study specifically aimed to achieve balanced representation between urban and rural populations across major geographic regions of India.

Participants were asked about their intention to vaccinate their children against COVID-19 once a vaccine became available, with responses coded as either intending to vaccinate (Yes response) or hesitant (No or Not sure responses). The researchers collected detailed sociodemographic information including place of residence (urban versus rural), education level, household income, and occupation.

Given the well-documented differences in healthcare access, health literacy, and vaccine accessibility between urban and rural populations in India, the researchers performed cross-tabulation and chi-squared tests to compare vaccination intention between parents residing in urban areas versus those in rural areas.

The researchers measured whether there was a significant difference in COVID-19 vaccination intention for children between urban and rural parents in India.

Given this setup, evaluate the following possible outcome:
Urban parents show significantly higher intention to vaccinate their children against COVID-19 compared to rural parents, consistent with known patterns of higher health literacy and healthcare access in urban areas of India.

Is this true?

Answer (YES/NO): NO